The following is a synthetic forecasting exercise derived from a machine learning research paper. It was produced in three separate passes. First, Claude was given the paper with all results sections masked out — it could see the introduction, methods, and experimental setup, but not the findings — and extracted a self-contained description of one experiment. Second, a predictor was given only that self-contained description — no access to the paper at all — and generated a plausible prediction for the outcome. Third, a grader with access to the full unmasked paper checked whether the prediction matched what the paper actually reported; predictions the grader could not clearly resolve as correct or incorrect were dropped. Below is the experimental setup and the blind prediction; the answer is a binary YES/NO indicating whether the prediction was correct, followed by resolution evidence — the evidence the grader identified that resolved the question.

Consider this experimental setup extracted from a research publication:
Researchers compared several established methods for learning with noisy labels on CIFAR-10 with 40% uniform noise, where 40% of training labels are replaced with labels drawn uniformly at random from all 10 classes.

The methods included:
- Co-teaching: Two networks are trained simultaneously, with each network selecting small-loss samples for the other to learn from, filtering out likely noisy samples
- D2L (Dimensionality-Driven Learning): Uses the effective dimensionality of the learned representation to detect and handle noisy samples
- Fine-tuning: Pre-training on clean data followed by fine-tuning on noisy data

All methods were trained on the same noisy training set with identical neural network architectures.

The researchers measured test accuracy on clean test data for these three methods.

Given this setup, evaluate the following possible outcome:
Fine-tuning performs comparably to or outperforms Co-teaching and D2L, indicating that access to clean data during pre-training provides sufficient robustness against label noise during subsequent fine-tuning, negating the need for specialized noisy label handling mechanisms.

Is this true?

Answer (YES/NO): NO